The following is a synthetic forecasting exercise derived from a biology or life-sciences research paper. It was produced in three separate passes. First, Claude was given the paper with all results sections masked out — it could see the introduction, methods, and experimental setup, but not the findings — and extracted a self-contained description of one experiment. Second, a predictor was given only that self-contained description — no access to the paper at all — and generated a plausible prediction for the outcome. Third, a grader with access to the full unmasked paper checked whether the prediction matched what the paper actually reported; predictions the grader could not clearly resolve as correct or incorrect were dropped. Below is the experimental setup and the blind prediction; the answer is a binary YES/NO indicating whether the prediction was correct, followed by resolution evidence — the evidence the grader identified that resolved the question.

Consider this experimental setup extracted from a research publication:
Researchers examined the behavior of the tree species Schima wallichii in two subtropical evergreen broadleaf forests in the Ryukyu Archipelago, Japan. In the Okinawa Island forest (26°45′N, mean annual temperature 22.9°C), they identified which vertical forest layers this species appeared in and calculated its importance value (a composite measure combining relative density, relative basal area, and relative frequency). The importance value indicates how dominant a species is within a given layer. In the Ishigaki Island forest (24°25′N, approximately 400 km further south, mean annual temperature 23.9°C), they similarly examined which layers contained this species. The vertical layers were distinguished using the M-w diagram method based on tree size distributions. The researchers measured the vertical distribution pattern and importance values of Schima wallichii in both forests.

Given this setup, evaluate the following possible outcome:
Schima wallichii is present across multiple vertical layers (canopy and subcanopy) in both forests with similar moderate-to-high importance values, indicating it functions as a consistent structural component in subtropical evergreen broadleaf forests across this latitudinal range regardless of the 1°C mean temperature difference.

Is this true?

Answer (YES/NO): NO